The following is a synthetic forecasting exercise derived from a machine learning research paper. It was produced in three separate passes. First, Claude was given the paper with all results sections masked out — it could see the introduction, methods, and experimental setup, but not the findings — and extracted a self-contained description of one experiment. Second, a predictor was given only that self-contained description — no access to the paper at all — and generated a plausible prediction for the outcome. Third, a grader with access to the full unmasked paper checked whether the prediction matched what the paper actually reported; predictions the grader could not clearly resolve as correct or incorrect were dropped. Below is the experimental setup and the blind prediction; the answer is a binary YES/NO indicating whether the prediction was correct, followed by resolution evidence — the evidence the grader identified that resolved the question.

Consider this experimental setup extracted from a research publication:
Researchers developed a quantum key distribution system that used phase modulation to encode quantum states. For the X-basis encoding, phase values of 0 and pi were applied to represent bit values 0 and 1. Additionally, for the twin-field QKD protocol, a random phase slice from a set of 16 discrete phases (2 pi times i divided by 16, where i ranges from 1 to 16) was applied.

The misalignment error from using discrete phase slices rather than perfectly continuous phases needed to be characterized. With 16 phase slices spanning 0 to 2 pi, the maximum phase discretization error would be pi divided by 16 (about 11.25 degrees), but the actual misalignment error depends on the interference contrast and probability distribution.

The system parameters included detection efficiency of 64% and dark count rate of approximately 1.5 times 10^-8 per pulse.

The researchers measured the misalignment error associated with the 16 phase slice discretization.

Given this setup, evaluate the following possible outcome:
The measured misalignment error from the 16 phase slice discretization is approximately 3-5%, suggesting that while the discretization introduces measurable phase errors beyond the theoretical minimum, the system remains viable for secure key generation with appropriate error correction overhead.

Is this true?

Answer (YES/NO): YES